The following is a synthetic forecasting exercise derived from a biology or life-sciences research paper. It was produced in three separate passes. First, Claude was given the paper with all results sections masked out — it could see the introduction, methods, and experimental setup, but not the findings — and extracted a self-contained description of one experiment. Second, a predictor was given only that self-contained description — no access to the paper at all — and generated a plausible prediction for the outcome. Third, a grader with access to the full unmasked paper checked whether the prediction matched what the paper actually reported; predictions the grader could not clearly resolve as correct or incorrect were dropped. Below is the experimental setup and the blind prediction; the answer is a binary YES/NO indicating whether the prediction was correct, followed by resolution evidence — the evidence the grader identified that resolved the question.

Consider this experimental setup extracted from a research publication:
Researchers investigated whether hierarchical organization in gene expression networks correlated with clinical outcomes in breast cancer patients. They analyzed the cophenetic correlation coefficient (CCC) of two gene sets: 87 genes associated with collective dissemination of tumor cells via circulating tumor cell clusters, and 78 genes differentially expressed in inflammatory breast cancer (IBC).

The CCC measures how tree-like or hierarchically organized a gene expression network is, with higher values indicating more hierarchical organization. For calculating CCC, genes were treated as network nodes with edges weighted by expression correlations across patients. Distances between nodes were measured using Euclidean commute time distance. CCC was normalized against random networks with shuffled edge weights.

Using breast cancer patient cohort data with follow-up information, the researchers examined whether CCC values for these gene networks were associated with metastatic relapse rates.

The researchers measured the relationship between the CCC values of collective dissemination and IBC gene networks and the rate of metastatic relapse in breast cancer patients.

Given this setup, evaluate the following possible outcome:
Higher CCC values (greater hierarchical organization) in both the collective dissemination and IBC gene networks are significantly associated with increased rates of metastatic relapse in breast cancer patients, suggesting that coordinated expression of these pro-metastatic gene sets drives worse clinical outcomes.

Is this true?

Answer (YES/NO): YES